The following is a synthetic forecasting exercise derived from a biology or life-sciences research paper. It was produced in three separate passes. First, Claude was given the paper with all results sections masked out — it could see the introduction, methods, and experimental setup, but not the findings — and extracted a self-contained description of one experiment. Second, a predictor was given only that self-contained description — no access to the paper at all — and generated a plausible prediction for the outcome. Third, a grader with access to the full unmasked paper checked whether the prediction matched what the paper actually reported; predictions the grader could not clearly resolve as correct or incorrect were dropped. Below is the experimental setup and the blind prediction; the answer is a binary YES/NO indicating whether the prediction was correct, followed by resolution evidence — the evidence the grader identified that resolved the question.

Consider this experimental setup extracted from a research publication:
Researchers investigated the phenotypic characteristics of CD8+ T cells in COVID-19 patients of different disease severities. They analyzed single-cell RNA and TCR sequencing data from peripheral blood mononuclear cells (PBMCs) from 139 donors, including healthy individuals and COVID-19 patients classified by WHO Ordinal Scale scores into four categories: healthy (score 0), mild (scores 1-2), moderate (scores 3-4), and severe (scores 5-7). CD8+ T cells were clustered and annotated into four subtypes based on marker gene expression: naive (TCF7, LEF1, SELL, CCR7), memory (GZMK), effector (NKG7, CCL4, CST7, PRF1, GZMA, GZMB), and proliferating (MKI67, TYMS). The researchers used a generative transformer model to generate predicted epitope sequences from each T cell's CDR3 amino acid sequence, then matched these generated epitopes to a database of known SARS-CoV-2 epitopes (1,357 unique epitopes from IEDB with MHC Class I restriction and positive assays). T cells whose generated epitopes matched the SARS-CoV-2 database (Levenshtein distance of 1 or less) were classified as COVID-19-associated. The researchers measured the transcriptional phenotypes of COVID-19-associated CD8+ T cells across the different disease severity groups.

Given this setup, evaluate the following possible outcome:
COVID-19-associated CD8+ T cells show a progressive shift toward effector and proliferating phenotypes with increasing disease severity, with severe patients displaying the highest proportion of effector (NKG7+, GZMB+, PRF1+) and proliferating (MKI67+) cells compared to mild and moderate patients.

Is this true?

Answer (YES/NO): NO